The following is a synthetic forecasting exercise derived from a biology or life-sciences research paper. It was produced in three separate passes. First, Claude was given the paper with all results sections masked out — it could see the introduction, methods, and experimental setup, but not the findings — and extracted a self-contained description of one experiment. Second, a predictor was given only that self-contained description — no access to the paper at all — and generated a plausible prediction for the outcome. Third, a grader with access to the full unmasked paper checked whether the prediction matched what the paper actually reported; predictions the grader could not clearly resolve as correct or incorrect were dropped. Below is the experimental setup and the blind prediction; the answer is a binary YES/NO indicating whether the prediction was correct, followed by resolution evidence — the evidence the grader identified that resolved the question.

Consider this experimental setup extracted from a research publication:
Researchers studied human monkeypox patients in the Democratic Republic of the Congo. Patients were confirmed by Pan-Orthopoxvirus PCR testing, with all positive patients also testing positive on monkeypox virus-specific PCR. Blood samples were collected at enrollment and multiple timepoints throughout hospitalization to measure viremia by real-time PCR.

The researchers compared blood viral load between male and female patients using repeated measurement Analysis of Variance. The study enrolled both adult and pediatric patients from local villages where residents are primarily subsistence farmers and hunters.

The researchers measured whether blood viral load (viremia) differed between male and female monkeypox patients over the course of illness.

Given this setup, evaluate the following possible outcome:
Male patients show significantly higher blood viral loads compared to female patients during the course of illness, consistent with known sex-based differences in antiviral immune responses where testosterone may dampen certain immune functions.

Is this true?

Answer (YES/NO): NO